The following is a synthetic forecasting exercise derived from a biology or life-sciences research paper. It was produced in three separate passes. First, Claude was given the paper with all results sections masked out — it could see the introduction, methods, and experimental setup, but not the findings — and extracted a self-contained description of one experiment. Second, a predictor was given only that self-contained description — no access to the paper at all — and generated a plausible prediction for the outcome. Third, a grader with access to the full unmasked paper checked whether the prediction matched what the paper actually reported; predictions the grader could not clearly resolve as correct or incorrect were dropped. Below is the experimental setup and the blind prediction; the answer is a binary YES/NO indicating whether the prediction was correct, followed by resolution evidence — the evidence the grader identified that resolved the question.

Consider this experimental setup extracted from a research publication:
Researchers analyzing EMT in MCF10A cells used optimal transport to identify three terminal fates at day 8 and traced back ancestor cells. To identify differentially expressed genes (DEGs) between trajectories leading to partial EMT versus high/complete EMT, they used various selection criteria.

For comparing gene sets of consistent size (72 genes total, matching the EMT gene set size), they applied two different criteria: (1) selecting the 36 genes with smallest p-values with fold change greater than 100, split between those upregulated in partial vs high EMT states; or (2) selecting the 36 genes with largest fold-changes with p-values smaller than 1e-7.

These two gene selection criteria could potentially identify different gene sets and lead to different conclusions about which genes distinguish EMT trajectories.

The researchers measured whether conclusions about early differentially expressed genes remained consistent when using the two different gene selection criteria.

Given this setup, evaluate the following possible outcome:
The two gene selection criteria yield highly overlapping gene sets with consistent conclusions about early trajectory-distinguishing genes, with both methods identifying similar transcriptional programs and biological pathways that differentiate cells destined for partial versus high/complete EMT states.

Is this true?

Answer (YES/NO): NO